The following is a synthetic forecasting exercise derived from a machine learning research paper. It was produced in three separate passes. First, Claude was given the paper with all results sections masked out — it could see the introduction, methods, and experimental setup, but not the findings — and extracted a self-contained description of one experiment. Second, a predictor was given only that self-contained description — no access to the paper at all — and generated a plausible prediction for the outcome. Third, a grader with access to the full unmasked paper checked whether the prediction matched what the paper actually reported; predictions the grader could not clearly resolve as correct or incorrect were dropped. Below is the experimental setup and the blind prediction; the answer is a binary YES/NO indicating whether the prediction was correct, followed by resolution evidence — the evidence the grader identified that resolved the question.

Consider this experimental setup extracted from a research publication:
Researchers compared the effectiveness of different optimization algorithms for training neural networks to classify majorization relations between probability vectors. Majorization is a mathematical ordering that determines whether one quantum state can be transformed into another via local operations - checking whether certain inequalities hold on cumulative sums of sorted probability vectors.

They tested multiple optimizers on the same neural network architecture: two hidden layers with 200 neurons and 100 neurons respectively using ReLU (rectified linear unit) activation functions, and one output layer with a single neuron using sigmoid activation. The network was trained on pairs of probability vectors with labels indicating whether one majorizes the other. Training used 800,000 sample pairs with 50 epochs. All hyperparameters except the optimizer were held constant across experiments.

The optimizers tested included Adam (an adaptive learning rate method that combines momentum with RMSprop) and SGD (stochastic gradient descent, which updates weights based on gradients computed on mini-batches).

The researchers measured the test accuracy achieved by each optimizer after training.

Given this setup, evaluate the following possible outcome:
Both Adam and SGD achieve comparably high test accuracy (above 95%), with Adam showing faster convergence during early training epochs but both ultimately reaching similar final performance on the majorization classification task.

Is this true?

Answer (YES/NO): NO